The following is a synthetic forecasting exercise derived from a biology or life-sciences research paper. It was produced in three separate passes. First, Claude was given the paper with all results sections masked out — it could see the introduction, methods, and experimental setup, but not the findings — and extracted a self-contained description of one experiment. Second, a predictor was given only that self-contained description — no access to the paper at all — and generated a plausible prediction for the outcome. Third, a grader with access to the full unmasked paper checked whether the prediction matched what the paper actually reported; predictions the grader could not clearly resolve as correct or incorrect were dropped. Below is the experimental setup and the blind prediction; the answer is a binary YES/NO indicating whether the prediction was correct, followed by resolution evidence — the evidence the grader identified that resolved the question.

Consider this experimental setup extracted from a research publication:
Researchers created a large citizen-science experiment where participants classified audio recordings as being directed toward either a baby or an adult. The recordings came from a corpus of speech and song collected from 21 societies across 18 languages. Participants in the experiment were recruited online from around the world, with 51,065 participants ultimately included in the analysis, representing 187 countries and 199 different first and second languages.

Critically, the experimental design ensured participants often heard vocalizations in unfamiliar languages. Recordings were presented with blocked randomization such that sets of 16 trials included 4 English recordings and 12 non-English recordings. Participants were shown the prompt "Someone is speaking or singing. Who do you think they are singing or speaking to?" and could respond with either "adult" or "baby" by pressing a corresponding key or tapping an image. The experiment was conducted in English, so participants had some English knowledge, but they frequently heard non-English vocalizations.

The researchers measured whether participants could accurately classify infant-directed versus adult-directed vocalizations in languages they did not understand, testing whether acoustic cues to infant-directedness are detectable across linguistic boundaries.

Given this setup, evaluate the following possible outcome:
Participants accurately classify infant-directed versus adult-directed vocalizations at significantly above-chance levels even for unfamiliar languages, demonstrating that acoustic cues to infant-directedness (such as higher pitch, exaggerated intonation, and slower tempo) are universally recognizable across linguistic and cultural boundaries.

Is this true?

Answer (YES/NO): YES